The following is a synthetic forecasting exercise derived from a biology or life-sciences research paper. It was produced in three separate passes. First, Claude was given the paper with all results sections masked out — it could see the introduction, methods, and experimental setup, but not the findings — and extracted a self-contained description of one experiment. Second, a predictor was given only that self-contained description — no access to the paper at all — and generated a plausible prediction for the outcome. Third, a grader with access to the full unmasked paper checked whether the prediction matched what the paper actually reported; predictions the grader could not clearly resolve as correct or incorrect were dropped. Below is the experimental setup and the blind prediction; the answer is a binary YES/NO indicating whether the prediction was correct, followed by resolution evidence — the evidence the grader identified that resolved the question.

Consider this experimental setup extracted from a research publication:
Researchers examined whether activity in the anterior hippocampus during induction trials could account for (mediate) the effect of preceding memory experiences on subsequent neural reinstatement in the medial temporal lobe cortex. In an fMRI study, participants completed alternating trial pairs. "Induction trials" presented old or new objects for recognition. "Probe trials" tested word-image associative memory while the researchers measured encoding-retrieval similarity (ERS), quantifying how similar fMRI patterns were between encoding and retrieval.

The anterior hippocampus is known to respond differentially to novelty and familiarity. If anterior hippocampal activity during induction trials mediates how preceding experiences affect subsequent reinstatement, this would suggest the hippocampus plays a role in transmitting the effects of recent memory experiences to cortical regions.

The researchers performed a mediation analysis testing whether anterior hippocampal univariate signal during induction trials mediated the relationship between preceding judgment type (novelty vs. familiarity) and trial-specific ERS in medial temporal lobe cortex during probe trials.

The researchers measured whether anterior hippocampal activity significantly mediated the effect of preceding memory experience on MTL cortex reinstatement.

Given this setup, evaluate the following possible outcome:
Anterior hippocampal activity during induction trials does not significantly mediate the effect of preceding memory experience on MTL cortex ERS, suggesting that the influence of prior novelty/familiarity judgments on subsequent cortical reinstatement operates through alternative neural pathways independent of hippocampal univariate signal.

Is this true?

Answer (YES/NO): YES